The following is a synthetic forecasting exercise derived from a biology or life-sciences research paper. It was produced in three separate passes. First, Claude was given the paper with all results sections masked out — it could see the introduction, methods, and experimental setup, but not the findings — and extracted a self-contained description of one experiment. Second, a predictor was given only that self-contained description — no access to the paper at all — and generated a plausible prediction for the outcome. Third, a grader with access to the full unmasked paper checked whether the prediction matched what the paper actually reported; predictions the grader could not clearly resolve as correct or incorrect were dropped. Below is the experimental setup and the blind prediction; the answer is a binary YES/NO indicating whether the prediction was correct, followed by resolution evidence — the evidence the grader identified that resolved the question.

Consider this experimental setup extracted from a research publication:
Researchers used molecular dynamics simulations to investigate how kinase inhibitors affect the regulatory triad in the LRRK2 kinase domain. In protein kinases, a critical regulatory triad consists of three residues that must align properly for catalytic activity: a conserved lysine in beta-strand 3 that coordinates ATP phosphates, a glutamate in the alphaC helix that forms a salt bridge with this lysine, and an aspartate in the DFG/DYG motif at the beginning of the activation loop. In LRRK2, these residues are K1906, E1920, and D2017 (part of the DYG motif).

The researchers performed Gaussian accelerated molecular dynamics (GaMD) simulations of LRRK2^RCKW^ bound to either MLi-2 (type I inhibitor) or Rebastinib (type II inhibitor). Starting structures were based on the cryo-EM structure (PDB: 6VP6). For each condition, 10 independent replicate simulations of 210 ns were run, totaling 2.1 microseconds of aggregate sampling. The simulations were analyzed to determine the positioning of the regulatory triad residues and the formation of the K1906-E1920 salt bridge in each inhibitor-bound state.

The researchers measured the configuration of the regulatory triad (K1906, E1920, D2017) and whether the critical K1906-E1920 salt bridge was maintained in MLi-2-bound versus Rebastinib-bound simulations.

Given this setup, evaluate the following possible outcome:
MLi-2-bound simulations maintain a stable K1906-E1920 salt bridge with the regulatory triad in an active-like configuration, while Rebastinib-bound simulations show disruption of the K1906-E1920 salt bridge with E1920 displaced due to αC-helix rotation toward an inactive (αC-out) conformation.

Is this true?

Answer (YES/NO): NO